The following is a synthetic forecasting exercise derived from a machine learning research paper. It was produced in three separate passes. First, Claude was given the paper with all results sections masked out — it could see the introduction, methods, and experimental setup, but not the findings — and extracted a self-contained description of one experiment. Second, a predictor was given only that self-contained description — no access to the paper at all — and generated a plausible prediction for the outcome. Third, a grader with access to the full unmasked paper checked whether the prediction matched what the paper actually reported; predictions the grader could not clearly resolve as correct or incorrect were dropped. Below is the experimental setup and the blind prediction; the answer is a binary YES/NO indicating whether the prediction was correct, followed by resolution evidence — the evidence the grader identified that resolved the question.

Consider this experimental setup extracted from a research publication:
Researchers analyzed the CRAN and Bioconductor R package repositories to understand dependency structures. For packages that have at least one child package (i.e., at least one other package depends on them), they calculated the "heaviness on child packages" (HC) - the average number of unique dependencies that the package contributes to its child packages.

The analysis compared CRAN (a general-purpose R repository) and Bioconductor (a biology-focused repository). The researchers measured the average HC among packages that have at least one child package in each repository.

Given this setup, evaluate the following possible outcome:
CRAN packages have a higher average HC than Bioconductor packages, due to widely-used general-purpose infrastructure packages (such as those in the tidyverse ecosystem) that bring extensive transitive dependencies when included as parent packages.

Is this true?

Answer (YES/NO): NO